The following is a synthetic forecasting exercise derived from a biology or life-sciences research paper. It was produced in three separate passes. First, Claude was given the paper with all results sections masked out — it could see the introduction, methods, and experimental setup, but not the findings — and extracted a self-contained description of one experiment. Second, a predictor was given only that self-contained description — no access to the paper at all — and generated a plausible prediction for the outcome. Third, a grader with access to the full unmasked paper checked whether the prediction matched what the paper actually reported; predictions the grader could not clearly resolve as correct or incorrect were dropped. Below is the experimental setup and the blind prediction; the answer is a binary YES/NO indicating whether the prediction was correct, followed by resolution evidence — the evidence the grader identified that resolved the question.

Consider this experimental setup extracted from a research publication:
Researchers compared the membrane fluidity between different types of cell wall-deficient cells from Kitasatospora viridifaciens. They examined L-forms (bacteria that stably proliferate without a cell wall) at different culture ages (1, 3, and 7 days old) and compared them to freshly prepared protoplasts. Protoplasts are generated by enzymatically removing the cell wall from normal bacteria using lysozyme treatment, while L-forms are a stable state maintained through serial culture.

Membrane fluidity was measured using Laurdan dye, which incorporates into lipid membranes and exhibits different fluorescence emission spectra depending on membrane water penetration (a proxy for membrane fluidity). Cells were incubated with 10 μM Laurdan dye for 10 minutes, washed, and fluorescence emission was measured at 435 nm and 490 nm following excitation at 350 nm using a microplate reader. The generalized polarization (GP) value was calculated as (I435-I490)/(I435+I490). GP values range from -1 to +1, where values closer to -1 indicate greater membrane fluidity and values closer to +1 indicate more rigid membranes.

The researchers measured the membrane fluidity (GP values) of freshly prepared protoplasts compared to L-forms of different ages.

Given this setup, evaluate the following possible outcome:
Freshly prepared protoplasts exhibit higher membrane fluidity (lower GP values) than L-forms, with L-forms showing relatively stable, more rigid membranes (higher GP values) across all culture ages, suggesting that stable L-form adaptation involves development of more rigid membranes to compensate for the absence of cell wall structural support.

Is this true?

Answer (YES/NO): NO